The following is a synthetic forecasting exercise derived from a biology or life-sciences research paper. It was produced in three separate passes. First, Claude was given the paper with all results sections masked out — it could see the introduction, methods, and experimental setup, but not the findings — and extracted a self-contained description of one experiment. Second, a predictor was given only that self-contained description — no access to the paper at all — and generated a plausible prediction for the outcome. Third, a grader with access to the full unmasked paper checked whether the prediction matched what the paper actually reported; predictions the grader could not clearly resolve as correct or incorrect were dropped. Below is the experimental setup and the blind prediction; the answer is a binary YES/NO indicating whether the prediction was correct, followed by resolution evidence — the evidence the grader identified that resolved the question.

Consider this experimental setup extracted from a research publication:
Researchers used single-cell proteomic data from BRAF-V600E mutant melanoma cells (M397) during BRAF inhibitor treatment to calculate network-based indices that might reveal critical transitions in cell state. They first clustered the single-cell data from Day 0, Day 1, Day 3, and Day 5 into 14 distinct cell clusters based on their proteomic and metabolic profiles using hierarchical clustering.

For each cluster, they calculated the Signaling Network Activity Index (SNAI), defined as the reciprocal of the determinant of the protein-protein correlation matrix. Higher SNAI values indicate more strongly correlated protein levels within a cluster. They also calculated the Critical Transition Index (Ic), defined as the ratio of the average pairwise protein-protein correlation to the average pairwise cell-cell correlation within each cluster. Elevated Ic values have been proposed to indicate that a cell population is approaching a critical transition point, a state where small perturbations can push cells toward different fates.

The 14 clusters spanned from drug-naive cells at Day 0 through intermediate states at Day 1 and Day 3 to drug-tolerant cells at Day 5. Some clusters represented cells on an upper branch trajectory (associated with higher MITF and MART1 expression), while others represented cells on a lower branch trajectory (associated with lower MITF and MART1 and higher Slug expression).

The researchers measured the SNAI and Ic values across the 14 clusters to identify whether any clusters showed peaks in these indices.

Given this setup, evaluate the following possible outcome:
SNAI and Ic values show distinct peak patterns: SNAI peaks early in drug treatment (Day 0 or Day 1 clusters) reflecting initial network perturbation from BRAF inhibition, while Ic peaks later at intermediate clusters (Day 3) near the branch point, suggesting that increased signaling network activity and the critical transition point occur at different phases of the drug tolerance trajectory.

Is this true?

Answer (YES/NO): NO